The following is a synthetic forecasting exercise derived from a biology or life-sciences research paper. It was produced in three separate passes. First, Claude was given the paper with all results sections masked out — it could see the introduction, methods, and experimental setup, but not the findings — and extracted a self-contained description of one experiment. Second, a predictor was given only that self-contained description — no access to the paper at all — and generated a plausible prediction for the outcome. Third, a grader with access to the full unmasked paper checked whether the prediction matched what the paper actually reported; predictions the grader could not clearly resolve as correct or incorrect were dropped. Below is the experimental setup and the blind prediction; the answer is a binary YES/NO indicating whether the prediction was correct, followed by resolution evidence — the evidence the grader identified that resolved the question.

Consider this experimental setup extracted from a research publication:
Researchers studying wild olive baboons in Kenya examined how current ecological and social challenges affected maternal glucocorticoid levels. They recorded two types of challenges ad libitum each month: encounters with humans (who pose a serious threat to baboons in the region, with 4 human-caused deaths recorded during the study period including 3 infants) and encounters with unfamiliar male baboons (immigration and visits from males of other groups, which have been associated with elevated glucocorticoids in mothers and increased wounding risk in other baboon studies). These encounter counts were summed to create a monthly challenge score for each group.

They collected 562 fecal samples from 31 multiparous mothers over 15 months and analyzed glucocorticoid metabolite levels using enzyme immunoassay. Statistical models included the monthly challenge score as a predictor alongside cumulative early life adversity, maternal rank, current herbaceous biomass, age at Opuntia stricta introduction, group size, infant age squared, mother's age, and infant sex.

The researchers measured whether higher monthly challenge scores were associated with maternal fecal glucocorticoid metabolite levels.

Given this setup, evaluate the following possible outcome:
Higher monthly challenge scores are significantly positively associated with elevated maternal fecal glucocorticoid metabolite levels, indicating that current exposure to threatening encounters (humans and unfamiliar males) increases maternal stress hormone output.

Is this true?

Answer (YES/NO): NO